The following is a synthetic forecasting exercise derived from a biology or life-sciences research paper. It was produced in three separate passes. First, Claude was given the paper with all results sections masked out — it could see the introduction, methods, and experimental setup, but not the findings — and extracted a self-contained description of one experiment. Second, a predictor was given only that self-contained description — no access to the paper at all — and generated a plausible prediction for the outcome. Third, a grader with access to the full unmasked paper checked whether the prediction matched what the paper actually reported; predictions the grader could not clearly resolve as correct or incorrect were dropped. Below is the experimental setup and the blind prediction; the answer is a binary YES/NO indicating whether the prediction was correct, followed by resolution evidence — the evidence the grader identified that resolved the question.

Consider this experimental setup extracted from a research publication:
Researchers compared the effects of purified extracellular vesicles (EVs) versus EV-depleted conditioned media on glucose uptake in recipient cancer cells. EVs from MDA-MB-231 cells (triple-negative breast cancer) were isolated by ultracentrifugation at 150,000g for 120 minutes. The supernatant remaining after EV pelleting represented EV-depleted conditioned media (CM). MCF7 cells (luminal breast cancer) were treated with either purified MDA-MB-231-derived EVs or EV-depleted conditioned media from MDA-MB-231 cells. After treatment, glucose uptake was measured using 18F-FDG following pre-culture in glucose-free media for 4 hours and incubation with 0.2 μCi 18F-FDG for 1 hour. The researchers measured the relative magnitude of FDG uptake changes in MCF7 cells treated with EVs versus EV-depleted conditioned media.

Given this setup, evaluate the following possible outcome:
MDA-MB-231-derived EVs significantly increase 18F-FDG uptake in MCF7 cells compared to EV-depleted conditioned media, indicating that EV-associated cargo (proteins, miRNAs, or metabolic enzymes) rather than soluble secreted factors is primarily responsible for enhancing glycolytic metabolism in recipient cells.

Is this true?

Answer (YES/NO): YES